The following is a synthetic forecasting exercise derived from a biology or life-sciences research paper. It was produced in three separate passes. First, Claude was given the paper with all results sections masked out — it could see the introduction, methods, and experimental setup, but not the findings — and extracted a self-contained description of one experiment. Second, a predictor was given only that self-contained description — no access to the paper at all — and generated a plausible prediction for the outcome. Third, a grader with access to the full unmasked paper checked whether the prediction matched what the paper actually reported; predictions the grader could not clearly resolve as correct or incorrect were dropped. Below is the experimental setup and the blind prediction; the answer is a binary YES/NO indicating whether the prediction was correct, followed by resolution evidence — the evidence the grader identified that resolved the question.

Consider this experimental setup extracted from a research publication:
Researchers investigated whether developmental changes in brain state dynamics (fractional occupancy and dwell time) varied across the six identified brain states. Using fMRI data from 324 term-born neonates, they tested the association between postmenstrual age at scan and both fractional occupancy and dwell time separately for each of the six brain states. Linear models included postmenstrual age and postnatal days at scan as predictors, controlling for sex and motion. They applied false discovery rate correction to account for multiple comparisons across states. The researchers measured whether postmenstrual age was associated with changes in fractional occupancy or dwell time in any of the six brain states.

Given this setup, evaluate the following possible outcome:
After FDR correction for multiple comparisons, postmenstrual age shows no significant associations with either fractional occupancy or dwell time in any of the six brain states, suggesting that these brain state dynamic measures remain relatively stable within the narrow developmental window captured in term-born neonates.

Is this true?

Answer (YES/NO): NO